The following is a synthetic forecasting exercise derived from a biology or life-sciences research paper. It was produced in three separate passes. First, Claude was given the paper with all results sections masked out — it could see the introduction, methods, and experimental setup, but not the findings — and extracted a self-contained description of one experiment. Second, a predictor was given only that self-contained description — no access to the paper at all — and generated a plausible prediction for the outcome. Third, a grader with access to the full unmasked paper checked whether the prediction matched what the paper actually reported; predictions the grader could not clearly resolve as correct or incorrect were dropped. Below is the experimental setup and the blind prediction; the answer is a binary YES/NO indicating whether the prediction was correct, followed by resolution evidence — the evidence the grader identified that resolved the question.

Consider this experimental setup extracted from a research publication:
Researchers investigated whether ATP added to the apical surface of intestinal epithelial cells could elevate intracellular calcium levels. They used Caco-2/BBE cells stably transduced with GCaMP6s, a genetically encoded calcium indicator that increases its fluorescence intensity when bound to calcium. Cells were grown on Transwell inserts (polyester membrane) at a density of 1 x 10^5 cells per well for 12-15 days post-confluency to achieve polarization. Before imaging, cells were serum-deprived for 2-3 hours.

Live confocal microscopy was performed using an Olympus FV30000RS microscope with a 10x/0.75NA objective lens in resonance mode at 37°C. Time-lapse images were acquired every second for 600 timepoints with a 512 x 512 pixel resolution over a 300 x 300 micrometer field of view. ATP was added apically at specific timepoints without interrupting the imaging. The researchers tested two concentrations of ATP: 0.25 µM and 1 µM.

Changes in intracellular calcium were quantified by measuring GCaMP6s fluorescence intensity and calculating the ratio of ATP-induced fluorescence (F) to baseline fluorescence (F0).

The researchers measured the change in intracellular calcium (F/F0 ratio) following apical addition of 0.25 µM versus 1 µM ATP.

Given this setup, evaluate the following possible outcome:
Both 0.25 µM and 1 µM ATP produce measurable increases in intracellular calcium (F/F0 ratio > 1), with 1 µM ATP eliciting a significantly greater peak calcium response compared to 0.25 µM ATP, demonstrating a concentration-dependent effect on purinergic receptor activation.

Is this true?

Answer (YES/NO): NO